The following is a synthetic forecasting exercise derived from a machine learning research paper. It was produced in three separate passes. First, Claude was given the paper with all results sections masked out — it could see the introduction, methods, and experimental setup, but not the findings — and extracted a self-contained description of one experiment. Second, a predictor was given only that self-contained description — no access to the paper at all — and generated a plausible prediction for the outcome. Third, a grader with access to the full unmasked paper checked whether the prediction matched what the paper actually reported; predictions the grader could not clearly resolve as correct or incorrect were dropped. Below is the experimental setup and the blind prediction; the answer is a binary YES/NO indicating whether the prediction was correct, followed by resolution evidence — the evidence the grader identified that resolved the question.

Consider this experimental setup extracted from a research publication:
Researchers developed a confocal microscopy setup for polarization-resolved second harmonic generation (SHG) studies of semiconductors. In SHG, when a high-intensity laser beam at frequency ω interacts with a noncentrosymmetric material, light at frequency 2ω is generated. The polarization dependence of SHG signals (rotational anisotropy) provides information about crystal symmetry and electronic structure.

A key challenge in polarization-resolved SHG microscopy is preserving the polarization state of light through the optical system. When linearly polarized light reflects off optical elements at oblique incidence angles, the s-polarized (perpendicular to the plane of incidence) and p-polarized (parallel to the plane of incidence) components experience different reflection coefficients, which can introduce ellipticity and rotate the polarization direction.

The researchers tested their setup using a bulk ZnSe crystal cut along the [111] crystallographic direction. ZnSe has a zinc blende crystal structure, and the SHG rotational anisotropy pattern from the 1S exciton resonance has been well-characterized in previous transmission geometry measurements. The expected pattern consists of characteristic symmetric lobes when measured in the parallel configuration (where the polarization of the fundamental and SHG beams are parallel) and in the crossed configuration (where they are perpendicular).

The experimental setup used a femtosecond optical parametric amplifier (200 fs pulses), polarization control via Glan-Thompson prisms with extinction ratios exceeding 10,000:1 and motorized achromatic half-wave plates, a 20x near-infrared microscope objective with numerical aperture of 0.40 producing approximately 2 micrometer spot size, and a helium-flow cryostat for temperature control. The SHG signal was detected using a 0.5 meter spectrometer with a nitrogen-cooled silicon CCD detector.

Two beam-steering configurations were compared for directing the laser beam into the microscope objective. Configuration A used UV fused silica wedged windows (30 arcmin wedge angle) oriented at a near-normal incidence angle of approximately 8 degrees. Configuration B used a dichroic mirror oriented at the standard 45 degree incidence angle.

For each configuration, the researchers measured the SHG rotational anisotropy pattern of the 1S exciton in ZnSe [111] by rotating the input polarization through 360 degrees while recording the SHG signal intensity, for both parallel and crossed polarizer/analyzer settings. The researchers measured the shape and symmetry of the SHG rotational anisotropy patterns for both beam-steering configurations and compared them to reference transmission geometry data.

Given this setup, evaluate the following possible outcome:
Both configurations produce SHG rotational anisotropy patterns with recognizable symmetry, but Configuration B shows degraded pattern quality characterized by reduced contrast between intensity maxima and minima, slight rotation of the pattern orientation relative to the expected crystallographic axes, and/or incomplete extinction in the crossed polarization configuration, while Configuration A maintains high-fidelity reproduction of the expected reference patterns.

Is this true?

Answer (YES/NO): NO